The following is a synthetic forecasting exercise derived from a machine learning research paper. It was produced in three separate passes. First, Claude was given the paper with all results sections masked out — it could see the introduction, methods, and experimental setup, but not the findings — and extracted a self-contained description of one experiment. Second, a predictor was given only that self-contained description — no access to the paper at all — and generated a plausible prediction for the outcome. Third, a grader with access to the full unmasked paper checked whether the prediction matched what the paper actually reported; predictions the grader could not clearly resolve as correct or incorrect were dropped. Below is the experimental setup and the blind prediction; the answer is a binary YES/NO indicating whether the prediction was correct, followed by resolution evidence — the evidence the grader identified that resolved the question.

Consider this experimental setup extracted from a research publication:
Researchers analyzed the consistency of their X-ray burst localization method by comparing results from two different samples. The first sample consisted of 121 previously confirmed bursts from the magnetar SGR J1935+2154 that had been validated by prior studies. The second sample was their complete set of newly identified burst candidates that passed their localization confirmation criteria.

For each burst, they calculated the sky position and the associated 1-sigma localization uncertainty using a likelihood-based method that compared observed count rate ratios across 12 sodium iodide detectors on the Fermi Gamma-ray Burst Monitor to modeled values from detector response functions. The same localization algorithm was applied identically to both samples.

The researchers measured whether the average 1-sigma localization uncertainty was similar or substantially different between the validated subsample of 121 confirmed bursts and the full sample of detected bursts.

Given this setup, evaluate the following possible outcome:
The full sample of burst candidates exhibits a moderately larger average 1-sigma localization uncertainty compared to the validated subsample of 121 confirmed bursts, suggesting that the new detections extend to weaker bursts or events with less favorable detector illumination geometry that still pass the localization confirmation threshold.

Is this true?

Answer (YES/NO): NO